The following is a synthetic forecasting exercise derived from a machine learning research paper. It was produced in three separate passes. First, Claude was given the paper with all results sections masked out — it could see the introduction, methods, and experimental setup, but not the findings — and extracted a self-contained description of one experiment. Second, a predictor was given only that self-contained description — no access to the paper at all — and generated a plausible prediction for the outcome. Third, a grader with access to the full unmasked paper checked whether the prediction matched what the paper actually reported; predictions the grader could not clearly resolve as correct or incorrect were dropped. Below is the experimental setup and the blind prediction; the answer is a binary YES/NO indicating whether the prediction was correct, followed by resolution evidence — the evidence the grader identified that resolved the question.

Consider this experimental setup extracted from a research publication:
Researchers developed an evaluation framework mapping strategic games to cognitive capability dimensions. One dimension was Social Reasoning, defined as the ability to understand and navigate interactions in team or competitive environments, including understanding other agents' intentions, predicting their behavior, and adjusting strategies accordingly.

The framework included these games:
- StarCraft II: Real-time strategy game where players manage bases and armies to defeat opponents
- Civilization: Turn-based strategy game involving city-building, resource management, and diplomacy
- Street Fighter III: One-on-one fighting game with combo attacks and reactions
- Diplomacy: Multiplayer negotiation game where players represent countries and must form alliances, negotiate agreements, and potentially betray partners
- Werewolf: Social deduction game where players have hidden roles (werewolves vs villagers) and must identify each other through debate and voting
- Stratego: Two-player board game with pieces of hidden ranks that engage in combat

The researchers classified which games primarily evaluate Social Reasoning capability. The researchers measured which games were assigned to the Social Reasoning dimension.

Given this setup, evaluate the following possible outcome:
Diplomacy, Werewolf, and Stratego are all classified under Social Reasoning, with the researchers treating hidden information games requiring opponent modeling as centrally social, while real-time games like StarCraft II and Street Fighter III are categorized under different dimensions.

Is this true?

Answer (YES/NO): NO